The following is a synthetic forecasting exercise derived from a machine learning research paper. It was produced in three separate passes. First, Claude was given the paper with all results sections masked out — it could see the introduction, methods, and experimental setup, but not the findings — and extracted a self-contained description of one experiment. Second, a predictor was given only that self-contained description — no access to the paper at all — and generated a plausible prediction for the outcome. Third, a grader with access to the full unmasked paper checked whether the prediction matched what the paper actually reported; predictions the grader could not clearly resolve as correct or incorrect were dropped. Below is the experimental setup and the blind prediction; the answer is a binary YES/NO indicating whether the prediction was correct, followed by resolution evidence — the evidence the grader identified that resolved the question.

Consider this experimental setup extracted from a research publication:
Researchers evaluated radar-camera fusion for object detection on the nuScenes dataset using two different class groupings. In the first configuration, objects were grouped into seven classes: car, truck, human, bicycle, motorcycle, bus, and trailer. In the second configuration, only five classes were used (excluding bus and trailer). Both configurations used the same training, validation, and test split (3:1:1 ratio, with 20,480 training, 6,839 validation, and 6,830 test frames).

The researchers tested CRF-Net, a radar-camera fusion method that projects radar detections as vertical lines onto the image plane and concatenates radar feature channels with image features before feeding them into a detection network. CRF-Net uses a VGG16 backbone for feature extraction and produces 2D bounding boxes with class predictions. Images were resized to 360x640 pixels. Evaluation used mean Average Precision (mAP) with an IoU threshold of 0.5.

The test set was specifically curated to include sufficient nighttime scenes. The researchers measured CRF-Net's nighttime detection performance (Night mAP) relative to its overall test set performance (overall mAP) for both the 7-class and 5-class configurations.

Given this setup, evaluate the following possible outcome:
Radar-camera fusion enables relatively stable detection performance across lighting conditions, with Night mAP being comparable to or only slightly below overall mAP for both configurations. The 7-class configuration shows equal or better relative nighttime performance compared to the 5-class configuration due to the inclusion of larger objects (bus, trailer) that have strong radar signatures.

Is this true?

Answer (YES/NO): NO